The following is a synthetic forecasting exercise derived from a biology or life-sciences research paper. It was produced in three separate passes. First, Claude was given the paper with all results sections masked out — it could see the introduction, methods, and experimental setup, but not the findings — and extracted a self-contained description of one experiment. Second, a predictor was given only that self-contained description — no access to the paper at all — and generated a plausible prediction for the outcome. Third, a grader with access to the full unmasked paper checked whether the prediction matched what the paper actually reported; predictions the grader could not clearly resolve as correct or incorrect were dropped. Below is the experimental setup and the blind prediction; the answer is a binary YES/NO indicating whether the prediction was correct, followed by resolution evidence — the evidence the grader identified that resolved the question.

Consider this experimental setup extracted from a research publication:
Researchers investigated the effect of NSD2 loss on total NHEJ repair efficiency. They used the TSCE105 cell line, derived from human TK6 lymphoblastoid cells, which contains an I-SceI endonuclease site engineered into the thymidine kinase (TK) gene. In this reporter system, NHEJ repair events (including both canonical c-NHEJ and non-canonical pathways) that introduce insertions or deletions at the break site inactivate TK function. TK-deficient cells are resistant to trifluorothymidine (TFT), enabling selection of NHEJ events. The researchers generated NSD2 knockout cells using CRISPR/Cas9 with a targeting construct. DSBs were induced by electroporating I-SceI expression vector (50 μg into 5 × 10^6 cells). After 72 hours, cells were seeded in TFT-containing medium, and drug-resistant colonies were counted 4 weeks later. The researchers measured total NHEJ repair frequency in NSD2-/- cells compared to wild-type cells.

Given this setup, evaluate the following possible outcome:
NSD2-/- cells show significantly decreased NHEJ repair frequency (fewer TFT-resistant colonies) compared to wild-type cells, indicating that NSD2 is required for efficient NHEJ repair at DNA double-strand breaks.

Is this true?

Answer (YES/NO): NO